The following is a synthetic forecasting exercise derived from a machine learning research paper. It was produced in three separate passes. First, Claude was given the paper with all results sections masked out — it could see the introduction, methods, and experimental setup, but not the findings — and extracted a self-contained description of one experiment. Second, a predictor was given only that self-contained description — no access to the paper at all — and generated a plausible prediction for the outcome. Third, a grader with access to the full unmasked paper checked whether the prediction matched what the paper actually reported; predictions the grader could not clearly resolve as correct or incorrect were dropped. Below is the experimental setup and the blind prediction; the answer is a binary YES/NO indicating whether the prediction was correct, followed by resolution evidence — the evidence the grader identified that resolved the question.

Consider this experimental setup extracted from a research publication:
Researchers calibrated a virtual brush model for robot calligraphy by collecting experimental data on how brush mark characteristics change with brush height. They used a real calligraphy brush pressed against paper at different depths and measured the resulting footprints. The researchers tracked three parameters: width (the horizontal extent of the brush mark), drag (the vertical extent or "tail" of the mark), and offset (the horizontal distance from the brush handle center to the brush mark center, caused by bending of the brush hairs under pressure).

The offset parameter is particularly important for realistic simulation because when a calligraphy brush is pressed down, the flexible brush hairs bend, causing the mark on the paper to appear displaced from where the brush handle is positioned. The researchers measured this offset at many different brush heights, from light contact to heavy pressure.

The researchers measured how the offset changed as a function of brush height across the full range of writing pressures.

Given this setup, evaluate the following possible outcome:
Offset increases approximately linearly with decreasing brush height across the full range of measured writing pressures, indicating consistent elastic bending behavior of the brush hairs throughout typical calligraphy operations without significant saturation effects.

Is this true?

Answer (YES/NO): NO